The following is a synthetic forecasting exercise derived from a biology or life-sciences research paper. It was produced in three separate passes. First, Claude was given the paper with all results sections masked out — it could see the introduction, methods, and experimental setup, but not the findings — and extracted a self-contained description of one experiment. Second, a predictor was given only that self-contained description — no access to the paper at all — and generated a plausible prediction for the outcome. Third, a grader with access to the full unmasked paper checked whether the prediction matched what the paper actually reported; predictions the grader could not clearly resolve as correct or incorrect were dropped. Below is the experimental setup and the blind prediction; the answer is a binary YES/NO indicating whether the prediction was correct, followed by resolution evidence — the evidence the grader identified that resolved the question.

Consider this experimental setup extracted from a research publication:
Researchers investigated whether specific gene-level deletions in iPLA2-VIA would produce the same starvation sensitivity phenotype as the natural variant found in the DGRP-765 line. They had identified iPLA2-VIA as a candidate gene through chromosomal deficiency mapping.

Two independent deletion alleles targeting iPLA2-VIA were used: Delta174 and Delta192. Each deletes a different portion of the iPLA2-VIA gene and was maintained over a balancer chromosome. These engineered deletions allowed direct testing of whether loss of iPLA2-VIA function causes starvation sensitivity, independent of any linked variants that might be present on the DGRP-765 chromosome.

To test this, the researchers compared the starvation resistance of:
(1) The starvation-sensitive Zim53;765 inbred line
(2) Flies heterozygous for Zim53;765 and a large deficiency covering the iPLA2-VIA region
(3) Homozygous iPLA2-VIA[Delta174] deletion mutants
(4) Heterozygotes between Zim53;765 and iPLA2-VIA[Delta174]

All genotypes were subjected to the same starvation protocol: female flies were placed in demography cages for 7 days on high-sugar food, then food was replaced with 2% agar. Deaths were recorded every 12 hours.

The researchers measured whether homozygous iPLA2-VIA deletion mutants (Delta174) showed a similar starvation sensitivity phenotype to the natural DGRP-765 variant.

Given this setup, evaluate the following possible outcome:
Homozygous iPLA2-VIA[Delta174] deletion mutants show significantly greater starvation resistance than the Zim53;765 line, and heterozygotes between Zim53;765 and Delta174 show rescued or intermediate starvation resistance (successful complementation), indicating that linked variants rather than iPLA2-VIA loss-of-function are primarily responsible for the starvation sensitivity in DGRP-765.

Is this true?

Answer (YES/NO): NO